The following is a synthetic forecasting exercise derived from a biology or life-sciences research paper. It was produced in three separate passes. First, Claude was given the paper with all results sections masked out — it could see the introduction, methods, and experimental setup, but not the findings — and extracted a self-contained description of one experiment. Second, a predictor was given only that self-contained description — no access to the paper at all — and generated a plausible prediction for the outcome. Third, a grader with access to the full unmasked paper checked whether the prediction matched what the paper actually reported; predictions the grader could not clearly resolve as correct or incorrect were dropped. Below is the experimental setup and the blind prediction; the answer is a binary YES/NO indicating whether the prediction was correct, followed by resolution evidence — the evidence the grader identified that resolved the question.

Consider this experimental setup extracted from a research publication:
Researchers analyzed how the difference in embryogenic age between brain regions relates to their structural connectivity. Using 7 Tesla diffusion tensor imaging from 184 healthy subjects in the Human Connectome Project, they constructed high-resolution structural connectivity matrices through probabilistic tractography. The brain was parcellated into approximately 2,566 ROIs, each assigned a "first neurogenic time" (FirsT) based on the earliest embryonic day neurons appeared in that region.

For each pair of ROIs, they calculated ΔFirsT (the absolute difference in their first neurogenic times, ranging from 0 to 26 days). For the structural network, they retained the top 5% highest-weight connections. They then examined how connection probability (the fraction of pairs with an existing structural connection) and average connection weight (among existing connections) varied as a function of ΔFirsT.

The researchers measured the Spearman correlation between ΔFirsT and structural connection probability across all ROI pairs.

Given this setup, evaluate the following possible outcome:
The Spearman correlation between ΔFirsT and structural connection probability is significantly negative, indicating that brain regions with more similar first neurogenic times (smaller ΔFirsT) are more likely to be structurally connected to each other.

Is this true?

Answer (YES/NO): YES